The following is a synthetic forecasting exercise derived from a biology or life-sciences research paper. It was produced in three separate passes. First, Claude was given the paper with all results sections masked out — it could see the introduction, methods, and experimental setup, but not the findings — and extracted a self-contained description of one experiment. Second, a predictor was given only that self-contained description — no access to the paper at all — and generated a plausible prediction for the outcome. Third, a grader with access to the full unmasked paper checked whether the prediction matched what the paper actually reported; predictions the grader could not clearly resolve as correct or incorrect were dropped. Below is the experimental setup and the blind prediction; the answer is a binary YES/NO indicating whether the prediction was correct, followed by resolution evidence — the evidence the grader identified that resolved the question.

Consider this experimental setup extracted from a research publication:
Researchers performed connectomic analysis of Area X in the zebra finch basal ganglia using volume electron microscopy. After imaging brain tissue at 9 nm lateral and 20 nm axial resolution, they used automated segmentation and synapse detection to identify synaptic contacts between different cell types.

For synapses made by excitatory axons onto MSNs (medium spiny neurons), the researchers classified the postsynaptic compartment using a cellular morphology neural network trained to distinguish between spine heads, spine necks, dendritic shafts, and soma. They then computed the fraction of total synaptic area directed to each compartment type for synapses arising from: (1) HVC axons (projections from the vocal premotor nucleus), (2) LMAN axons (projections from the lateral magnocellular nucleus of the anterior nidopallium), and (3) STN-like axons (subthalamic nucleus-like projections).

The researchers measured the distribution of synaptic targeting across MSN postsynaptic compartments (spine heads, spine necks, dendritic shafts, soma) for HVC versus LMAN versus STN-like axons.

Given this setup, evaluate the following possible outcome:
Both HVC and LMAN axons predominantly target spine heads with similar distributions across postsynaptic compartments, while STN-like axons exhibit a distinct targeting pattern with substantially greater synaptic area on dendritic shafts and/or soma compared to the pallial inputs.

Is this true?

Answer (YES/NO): NO